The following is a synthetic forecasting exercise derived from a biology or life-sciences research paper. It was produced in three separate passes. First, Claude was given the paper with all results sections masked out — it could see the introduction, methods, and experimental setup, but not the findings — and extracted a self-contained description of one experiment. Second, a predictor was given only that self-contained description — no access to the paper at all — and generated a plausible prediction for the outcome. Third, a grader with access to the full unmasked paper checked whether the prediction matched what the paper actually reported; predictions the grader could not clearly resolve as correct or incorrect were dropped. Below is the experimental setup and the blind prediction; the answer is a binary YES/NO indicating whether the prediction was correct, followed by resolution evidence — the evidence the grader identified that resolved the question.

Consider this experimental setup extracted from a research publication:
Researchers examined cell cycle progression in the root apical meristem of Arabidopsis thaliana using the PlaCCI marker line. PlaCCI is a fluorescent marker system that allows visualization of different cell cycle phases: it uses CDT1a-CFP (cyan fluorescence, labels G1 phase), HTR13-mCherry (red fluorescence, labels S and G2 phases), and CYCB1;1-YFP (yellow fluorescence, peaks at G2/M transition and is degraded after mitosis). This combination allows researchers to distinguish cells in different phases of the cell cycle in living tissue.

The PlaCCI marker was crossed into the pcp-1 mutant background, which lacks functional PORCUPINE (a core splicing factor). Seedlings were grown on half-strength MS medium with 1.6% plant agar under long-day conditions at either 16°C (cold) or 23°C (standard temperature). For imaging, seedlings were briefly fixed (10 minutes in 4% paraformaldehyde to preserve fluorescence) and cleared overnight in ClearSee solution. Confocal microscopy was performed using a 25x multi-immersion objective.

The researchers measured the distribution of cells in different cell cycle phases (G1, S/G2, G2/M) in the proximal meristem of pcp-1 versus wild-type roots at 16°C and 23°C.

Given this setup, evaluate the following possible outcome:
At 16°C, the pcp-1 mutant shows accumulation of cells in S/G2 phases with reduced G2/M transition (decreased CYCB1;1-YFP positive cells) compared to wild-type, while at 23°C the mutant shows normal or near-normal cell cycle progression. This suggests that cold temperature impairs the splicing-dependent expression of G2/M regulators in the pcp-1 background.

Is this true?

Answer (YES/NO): NO